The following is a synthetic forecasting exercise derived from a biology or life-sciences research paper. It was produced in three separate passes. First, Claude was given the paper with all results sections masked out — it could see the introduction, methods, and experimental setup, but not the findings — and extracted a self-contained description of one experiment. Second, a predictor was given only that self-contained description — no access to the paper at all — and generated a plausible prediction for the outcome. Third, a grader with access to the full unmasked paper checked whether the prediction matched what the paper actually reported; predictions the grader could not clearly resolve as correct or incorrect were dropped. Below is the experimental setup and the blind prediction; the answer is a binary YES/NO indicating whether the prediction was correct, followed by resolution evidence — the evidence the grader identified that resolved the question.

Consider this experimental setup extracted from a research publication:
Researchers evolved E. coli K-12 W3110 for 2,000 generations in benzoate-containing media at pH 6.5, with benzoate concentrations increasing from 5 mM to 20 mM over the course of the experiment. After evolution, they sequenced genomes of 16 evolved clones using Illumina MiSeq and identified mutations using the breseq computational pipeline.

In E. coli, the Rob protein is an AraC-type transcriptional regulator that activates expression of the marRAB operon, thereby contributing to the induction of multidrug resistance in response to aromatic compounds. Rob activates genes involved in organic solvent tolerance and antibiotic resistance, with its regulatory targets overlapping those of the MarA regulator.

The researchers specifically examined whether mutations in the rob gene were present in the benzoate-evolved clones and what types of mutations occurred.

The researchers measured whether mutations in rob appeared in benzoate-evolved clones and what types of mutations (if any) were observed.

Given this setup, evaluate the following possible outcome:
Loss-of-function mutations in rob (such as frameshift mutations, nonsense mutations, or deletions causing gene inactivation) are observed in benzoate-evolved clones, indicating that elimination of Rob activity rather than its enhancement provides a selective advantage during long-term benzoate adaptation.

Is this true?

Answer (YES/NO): NO